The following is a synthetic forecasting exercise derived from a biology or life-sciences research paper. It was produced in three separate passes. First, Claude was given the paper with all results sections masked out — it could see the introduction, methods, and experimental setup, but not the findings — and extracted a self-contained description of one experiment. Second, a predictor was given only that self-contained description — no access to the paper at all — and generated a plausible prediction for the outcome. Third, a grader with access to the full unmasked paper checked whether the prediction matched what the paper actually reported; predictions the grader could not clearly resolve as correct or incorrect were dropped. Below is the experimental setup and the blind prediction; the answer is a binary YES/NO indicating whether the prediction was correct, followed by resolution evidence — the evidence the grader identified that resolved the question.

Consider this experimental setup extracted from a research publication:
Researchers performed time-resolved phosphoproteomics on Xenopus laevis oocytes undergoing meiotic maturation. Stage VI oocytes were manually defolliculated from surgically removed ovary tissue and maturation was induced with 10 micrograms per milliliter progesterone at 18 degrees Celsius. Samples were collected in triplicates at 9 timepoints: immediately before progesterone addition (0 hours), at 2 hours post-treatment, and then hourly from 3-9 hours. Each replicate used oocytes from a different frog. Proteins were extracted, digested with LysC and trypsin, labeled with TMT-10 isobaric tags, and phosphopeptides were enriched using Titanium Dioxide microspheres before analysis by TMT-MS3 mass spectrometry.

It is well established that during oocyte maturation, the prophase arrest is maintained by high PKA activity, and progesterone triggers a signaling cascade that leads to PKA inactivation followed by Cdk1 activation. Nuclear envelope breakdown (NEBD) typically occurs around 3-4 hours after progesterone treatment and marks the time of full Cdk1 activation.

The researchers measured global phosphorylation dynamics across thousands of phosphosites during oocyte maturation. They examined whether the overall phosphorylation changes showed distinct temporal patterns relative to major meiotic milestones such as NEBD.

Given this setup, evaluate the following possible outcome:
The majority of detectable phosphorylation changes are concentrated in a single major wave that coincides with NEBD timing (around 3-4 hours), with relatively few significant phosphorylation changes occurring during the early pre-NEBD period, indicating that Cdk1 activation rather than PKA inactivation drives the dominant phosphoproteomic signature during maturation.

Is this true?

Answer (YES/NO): YES